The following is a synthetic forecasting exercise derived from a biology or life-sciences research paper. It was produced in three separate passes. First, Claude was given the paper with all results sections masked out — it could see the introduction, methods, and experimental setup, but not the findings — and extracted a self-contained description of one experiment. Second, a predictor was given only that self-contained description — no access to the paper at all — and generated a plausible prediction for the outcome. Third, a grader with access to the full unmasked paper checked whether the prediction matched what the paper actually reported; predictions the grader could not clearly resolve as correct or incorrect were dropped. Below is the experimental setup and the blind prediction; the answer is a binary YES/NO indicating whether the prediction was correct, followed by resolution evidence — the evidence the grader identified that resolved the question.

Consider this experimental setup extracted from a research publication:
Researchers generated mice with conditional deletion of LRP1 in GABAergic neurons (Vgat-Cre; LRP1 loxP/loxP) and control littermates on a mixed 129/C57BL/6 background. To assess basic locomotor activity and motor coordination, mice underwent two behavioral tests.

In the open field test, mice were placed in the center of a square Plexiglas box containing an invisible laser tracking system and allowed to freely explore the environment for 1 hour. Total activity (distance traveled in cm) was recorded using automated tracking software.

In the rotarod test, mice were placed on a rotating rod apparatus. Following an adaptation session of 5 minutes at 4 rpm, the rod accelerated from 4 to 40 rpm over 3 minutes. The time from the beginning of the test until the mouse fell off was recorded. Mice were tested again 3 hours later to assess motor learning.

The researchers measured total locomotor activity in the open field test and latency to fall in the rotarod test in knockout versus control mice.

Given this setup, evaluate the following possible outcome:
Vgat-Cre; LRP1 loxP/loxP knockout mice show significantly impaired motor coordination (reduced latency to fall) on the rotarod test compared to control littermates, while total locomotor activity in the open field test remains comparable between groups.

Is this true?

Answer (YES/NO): NO